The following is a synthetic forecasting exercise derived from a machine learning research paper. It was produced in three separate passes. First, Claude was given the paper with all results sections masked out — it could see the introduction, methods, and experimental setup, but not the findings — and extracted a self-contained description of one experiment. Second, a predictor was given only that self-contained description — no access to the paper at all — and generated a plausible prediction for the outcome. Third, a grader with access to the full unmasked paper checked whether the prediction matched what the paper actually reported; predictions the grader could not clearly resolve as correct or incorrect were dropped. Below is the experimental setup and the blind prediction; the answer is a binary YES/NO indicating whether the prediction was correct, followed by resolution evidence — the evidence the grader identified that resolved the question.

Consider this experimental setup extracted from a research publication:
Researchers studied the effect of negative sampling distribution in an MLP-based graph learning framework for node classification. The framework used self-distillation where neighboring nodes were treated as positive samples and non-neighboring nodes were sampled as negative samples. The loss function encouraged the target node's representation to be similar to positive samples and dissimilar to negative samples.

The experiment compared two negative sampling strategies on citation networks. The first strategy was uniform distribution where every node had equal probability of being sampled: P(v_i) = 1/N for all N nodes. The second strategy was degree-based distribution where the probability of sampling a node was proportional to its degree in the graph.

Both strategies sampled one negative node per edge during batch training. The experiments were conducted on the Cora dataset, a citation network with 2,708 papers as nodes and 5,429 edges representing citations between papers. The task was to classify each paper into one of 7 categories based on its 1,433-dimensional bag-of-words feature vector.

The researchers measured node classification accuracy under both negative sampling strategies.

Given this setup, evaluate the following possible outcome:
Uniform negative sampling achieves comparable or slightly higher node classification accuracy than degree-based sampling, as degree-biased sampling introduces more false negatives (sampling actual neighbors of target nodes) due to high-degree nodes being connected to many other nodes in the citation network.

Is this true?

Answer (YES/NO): YES